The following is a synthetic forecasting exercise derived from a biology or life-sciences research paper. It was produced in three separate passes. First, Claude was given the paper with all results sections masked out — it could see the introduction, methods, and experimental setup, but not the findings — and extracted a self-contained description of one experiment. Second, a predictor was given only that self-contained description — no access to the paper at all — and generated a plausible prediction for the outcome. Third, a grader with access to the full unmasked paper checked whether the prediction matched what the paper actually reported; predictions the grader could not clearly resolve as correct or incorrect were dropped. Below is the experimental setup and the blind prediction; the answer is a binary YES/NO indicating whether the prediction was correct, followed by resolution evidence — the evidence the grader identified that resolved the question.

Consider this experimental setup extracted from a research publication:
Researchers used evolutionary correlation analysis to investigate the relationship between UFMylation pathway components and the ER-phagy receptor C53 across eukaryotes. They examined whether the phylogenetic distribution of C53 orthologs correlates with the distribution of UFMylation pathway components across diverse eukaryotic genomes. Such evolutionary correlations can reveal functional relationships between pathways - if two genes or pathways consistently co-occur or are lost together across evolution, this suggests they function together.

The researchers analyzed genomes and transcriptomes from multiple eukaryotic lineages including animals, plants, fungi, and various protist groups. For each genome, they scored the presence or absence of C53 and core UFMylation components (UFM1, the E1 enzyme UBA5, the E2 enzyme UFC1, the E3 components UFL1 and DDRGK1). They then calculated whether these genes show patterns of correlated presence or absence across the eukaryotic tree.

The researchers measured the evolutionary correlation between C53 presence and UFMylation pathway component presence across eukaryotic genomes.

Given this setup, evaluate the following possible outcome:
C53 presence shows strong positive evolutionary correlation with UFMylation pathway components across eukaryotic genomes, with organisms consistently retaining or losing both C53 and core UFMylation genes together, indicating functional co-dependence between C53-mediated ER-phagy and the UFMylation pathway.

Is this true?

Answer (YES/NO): YES